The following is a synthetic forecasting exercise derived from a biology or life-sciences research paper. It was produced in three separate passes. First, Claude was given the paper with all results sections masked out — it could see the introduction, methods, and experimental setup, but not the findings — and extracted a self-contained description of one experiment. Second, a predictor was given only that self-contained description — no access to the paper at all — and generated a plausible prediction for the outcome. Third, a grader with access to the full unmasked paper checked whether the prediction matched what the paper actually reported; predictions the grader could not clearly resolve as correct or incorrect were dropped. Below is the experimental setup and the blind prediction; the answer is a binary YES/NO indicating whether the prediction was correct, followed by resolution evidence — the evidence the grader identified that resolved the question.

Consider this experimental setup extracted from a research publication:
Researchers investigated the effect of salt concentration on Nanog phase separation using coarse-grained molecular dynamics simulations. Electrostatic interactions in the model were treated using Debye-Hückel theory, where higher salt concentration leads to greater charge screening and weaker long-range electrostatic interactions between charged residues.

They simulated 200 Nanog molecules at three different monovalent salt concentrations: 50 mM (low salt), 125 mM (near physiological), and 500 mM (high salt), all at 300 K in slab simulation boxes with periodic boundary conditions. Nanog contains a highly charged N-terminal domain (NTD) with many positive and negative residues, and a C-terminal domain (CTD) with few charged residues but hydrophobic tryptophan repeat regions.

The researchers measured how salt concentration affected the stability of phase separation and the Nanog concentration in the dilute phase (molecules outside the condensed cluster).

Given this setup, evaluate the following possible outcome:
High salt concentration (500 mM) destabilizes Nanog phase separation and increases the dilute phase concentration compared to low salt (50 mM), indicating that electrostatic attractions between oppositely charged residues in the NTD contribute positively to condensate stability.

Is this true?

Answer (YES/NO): NO